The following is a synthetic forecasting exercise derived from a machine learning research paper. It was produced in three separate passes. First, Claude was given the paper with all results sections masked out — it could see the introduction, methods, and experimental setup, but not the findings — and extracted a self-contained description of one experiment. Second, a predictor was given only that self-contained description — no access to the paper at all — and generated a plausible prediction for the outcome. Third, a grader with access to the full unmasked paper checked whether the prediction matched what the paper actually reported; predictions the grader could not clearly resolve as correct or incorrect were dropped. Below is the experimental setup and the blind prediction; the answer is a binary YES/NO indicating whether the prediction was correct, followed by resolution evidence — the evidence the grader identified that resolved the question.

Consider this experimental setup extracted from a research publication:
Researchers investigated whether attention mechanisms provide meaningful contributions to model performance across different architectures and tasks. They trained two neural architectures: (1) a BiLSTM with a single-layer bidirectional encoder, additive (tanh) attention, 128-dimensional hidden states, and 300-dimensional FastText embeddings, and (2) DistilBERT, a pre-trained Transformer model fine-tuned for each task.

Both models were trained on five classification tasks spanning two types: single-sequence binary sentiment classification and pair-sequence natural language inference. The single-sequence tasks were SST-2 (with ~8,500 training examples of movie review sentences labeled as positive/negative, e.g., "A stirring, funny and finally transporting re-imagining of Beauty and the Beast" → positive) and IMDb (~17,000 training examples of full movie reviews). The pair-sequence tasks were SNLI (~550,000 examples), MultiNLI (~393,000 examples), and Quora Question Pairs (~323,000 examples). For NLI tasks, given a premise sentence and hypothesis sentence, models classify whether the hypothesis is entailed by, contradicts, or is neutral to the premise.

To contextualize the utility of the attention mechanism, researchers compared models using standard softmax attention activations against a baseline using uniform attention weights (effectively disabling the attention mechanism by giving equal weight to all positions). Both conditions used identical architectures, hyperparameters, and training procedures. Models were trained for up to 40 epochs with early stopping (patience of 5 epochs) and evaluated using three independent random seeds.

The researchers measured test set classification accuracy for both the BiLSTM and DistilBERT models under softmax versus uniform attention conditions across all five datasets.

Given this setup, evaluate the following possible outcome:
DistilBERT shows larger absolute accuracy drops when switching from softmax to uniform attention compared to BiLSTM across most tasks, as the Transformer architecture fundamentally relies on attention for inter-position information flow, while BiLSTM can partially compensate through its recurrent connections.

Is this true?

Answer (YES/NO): YES